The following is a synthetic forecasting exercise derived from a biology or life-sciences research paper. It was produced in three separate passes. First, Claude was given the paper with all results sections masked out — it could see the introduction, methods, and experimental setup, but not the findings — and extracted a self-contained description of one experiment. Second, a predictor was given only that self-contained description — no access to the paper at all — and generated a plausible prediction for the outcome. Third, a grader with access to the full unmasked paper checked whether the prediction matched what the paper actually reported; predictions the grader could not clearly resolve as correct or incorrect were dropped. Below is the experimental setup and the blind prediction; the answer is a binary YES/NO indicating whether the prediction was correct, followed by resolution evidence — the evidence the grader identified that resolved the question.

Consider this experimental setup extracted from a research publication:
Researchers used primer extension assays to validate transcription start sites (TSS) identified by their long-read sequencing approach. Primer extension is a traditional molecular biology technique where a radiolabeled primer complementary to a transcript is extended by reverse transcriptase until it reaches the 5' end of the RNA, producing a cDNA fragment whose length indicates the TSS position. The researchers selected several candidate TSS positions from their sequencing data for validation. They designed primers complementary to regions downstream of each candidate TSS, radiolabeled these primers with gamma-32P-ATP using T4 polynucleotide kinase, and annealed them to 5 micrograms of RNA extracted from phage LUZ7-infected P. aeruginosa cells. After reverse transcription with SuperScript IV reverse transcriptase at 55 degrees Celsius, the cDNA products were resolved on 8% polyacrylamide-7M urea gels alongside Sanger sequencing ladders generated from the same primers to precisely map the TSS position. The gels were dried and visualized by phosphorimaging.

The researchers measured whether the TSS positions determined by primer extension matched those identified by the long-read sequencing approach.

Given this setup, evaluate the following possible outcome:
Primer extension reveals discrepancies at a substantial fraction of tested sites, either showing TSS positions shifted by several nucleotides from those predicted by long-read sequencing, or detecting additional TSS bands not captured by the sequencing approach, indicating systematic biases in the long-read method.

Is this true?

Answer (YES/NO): NO